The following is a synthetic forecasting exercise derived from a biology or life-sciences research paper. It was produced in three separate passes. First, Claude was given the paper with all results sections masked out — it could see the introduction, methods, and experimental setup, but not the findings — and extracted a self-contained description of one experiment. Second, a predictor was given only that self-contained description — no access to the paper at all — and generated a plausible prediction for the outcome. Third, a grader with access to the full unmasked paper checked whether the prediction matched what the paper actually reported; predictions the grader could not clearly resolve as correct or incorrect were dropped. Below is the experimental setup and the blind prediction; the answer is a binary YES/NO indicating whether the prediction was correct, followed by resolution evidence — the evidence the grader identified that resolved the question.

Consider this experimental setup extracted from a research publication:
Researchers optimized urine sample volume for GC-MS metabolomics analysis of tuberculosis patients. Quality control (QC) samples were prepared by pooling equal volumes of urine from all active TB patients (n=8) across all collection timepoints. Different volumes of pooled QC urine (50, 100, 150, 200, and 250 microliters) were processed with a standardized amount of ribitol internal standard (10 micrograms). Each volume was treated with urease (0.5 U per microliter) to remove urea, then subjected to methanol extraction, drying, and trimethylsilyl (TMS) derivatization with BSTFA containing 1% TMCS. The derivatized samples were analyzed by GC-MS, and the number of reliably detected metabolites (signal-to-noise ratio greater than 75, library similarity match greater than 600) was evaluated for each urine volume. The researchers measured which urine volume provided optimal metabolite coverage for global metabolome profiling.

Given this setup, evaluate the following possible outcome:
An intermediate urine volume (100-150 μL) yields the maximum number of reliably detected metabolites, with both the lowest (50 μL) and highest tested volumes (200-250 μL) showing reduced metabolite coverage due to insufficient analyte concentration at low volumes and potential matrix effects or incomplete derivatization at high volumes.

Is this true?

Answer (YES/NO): NO